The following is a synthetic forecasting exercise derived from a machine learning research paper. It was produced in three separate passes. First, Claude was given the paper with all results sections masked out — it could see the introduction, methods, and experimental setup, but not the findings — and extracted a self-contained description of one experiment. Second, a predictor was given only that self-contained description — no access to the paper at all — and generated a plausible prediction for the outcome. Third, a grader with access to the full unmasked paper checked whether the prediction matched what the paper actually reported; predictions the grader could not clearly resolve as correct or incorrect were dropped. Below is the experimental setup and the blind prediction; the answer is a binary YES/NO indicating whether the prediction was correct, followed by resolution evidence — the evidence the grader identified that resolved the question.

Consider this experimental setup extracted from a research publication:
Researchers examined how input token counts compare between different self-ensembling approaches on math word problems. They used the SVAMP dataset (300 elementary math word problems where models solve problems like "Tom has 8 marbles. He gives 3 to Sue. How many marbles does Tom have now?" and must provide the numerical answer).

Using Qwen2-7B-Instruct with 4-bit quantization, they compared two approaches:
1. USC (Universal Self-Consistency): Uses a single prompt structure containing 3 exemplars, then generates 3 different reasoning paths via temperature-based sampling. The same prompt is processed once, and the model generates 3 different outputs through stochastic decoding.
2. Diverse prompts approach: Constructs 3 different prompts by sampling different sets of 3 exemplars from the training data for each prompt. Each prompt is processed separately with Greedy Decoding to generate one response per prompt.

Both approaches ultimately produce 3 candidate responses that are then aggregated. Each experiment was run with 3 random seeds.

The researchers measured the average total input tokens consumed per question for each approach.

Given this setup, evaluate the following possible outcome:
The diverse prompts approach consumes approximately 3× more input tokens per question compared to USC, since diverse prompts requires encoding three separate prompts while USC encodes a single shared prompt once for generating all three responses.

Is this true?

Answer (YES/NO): NO